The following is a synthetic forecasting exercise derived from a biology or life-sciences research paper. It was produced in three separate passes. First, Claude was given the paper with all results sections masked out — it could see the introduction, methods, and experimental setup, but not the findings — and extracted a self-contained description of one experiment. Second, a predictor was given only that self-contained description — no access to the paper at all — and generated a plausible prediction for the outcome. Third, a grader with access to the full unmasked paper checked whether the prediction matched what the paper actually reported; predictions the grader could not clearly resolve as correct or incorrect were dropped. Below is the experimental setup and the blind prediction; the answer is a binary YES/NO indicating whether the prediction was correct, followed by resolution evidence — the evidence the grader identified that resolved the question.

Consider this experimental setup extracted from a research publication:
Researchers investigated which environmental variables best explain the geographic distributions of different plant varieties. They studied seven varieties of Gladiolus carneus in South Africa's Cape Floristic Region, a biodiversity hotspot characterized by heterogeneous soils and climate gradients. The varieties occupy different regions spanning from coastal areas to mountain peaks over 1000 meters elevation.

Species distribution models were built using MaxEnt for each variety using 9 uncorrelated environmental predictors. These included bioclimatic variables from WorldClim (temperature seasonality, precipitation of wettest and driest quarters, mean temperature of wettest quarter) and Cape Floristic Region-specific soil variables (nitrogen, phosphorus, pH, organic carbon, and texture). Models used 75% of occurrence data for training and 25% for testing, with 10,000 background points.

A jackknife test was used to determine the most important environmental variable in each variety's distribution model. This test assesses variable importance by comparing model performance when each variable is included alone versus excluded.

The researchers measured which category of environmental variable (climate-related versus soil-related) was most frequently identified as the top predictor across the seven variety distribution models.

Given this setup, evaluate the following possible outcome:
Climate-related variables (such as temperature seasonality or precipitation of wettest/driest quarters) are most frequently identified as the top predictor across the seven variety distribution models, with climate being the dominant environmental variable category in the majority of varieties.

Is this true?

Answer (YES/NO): YES